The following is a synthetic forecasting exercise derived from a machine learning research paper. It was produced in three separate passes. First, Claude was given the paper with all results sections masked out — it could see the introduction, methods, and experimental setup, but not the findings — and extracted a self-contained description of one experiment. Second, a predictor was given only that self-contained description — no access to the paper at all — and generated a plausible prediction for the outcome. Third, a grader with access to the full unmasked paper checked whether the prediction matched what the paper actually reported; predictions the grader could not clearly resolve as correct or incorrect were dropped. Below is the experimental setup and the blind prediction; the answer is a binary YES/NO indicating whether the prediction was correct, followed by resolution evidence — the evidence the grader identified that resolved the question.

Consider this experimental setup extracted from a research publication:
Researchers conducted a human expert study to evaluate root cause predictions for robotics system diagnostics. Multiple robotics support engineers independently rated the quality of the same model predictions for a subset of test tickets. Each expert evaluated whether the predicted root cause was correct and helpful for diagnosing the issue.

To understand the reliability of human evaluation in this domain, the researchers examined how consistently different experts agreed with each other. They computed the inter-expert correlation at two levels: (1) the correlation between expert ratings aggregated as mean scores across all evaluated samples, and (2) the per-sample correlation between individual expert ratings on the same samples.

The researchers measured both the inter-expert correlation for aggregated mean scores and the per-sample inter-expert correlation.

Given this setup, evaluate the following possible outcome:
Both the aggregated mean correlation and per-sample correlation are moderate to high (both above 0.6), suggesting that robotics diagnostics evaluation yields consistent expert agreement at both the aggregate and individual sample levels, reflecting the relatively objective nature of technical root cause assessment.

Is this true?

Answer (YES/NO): NO